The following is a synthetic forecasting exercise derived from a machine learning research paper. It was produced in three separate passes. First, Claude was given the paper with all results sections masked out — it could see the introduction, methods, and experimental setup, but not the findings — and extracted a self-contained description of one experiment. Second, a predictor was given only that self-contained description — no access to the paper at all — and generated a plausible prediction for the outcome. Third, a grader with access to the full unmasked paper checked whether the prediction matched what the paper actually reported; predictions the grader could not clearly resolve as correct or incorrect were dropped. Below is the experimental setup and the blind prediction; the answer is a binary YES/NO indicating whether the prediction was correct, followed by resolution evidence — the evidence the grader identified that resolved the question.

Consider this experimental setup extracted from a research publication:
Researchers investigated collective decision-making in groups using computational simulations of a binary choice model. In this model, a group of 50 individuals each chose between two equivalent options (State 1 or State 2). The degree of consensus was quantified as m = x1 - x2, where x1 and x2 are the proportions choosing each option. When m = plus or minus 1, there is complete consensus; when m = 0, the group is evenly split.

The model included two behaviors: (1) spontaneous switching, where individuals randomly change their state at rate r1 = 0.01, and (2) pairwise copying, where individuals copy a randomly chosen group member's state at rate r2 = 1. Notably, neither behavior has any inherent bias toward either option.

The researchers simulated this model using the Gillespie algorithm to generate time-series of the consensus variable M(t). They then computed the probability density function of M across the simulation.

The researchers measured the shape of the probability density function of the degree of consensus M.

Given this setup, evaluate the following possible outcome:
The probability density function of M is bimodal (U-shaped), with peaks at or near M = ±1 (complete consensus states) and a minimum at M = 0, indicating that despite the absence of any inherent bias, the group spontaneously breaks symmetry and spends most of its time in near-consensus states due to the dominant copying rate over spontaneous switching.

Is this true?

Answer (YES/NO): YES